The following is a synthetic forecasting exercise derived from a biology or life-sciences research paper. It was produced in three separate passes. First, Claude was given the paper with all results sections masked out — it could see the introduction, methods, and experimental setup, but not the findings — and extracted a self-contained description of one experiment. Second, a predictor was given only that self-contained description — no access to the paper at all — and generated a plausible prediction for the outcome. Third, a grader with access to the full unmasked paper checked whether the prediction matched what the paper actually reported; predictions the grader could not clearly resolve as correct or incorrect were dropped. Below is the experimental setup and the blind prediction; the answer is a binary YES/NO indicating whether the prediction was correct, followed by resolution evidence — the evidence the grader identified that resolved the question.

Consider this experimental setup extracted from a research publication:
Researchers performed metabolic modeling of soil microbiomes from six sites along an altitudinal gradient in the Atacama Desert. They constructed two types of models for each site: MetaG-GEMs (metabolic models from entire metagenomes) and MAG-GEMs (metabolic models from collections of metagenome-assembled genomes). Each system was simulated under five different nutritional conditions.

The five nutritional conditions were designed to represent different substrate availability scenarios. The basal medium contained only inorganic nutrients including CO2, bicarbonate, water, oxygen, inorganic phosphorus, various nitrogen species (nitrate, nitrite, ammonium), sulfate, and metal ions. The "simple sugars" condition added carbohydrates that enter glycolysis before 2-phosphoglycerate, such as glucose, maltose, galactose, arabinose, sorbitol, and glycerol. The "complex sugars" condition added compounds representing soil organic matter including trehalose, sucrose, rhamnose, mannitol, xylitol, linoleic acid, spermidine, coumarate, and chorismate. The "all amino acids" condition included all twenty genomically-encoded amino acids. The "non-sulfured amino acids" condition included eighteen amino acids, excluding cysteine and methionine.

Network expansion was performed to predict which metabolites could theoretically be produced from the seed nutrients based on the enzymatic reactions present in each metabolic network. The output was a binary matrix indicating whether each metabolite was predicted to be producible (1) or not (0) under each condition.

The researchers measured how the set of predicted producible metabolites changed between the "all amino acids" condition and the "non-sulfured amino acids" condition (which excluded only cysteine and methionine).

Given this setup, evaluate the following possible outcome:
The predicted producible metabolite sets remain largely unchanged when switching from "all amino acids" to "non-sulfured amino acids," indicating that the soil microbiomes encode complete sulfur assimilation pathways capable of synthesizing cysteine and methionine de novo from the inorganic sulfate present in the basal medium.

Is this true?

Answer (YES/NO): NO